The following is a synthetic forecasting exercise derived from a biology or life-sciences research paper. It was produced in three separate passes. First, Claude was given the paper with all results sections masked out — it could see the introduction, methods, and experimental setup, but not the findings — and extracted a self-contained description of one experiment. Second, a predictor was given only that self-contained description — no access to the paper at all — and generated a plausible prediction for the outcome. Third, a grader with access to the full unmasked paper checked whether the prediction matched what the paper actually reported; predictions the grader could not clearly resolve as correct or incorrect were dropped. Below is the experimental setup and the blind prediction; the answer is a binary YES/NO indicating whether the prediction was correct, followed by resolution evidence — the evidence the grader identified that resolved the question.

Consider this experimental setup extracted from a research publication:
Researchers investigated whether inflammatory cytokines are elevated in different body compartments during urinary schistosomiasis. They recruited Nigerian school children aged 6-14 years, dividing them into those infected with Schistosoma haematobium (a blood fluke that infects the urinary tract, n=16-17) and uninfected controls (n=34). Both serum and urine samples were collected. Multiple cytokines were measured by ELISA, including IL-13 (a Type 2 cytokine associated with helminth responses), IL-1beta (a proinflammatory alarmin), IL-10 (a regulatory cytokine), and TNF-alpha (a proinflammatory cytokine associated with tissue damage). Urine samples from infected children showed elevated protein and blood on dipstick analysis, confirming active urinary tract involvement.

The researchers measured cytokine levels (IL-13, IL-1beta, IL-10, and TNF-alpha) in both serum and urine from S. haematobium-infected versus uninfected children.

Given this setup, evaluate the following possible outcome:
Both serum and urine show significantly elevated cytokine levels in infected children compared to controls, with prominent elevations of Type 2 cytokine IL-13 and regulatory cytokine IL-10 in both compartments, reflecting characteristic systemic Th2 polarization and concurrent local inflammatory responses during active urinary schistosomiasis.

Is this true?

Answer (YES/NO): NO